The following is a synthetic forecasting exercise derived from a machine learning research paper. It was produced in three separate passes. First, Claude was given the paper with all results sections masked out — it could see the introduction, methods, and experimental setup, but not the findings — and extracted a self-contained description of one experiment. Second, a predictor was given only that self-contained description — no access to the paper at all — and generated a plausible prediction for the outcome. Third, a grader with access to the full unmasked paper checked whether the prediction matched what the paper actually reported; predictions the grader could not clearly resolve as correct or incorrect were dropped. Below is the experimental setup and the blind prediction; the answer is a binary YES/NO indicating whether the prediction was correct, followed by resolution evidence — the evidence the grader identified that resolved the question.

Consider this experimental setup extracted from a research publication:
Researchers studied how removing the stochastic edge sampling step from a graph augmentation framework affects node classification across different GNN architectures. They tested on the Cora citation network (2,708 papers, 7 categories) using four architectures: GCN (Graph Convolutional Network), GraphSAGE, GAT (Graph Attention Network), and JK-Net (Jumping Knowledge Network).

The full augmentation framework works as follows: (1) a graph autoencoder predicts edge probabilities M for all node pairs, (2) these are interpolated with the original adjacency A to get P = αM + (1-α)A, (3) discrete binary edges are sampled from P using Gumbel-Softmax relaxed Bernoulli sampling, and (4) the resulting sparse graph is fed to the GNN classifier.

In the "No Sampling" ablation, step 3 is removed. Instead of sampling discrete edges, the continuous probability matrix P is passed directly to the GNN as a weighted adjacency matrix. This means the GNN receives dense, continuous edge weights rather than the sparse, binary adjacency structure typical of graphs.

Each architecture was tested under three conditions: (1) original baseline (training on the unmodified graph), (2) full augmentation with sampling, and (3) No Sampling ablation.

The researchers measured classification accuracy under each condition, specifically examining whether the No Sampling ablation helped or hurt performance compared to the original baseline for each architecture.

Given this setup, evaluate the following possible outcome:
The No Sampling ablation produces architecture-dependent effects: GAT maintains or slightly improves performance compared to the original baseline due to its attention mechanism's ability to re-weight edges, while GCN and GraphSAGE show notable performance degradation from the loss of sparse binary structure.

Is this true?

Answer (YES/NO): NO